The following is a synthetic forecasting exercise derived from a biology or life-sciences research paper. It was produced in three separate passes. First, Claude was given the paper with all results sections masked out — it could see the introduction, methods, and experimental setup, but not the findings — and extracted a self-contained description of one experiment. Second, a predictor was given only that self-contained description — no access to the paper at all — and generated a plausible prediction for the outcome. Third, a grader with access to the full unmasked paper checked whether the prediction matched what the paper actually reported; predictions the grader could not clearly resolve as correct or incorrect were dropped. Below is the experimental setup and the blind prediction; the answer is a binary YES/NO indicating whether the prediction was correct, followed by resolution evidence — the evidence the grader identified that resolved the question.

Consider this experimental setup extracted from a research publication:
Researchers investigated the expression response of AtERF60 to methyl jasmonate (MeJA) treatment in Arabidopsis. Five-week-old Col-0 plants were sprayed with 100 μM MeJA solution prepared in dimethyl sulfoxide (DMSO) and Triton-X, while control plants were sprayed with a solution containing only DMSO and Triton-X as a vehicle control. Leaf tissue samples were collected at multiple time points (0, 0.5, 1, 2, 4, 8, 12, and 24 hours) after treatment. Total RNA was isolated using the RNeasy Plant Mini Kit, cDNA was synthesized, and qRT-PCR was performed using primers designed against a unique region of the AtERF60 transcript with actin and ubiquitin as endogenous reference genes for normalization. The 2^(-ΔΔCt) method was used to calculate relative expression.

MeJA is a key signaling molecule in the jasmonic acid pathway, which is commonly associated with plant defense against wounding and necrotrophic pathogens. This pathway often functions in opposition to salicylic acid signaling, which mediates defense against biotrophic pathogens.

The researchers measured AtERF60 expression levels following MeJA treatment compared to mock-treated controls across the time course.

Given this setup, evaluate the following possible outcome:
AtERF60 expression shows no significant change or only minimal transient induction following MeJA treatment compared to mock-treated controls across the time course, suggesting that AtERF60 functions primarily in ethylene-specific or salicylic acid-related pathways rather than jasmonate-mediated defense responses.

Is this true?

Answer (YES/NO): YES